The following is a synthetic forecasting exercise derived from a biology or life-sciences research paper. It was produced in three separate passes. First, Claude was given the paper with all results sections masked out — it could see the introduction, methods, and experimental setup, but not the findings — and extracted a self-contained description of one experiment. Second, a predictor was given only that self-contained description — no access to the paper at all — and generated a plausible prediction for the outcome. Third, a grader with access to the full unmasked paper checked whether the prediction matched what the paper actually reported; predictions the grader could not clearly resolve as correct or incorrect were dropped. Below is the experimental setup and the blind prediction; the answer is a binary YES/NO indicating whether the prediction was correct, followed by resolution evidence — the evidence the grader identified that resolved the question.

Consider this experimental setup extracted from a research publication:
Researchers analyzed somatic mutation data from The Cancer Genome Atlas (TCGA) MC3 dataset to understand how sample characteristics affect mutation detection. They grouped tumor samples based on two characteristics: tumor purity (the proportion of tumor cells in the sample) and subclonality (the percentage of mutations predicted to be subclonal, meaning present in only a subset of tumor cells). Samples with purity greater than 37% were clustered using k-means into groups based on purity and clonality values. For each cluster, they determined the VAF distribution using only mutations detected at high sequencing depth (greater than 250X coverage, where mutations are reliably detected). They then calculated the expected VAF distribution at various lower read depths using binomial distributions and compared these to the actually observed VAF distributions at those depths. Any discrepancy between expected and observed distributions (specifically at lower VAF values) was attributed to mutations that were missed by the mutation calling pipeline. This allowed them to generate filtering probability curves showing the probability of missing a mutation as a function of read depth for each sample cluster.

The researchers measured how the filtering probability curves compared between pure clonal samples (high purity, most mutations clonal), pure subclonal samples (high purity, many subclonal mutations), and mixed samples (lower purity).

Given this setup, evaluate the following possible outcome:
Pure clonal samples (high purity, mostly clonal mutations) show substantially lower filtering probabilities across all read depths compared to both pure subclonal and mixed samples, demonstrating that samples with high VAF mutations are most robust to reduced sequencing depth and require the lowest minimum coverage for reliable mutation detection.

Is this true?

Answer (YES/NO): YES